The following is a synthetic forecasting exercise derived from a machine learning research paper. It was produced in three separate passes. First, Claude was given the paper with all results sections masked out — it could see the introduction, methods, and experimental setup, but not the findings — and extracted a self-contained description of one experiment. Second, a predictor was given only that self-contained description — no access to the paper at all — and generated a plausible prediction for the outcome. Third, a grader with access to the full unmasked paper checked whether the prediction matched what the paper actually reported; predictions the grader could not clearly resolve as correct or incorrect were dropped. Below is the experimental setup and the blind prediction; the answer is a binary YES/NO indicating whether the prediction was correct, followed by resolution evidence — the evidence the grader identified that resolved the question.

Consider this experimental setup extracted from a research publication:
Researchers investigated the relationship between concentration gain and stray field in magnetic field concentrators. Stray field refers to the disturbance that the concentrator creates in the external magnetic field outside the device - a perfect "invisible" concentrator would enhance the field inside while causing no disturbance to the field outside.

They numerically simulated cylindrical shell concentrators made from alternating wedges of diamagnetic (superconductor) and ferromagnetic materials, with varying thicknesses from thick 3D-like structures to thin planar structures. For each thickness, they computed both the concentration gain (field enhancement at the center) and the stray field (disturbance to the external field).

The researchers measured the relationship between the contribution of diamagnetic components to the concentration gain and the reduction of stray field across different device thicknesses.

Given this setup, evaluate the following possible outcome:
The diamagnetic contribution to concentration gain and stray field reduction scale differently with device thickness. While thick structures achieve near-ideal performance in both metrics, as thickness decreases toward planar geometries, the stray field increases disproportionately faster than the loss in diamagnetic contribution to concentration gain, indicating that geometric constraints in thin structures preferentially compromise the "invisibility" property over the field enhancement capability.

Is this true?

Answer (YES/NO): NO